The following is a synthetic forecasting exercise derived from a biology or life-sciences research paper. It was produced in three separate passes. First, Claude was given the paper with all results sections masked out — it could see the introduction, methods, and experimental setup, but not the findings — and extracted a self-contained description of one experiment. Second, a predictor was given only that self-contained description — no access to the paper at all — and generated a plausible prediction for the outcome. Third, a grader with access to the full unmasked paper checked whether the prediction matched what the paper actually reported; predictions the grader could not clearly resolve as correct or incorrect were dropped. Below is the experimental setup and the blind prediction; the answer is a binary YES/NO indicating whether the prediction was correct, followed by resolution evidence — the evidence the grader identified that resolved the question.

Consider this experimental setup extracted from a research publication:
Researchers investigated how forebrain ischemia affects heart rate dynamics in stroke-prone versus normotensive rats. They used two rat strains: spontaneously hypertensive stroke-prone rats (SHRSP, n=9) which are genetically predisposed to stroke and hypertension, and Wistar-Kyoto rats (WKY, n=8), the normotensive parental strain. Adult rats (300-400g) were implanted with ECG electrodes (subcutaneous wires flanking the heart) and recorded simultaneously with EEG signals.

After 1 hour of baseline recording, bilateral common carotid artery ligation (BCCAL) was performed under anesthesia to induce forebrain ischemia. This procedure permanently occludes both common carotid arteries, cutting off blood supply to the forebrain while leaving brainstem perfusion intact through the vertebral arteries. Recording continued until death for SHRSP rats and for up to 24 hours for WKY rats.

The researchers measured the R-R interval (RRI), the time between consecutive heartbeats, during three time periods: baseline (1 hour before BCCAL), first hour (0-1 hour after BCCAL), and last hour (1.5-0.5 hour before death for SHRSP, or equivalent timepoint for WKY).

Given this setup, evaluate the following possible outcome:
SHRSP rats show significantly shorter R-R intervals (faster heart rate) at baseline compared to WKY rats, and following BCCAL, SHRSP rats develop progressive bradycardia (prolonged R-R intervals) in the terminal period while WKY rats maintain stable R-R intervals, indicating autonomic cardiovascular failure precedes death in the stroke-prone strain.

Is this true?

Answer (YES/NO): NO